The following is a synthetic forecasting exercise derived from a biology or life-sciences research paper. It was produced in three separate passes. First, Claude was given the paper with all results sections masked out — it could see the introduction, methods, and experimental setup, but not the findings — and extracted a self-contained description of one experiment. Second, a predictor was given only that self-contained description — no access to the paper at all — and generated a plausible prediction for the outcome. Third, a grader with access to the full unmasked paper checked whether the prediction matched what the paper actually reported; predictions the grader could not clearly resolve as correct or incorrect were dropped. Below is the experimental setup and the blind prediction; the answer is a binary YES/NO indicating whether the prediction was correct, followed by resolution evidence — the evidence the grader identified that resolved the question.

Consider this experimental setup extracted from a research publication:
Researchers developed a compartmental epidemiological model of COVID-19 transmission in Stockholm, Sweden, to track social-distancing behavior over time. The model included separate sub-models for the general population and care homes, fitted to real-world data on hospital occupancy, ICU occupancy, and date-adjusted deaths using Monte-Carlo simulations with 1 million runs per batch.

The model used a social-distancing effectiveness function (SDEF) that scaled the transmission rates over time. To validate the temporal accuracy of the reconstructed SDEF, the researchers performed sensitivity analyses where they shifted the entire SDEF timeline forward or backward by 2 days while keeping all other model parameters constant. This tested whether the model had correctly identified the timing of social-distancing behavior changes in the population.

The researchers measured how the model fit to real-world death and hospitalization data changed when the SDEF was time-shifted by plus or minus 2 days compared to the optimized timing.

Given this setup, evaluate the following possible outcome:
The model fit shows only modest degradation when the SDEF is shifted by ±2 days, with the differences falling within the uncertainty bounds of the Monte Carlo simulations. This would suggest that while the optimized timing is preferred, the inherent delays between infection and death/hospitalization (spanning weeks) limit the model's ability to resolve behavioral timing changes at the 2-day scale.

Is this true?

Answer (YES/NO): NO